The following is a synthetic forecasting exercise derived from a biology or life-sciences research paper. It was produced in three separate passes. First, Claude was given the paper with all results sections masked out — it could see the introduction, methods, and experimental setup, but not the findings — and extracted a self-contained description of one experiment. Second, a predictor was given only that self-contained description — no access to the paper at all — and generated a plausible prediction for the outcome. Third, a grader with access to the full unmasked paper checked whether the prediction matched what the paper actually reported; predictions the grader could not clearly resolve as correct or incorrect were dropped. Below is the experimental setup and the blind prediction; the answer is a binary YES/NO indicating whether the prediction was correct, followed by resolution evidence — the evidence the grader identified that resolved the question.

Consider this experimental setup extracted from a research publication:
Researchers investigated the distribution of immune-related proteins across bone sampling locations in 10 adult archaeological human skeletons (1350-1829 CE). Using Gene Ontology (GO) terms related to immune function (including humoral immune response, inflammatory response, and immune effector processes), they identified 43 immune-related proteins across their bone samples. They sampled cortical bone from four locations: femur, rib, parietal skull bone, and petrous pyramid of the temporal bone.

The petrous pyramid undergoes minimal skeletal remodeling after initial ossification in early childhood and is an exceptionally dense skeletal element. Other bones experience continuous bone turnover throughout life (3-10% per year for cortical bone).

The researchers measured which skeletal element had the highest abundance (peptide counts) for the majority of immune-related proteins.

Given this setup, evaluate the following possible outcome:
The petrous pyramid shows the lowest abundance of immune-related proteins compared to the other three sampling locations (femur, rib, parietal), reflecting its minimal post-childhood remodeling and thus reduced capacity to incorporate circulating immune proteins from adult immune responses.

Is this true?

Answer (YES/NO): NO